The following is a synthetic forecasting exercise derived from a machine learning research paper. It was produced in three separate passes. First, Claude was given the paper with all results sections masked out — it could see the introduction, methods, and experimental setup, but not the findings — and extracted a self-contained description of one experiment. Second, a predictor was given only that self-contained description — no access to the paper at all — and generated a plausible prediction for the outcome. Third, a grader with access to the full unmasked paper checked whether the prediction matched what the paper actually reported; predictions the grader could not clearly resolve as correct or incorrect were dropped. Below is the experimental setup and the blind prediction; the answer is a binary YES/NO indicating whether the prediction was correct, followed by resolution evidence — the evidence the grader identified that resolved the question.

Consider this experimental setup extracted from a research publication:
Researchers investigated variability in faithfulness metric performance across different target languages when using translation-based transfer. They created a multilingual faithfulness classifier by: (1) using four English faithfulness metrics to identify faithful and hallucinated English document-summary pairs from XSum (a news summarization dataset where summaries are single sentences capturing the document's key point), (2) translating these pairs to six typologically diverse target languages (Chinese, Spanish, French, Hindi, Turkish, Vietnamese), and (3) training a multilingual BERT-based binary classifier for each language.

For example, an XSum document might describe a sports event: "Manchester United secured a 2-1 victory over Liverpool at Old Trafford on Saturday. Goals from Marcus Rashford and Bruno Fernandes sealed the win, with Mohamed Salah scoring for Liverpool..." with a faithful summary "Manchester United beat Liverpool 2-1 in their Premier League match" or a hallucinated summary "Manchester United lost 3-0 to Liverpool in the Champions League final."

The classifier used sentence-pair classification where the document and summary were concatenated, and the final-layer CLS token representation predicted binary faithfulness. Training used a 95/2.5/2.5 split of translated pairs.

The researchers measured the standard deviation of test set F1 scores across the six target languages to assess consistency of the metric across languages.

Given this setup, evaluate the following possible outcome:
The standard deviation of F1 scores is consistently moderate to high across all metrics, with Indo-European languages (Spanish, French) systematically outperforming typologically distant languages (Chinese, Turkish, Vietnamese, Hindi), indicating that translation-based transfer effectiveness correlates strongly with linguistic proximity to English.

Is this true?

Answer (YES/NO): NO